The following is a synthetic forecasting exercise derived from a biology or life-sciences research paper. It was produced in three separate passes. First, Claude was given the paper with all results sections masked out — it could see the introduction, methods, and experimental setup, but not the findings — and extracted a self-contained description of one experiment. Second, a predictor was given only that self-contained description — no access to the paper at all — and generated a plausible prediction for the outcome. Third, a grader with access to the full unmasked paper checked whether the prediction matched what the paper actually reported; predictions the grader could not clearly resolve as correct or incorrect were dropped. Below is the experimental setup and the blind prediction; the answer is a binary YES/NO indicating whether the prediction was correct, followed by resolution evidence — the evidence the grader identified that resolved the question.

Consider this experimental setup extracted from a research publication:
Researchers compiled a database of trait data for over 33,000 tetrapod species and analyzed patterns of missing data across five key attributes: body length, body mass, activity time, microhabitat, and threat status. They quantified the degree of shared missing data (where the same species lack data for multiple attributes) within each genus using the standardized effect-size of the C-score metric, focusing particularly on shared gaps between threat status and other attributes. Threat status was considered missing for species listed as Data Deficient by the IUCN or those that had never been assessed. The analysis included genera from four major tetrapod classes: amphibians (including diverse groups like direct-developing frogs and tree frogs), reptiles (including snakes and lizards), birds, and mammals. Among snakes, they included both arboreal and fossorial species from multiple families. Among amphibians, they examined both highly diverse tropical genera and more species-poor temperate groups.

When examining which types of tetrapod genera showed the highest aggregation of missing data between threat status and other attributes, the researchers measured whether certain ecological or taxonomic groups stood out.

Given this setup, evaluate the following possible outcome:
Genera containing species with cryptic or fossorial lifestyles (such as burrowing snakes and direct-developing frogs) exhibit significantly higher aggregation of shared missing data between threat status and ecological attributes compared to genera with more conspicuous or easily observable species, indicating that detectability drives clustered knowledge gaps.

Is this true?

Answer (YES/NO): YES